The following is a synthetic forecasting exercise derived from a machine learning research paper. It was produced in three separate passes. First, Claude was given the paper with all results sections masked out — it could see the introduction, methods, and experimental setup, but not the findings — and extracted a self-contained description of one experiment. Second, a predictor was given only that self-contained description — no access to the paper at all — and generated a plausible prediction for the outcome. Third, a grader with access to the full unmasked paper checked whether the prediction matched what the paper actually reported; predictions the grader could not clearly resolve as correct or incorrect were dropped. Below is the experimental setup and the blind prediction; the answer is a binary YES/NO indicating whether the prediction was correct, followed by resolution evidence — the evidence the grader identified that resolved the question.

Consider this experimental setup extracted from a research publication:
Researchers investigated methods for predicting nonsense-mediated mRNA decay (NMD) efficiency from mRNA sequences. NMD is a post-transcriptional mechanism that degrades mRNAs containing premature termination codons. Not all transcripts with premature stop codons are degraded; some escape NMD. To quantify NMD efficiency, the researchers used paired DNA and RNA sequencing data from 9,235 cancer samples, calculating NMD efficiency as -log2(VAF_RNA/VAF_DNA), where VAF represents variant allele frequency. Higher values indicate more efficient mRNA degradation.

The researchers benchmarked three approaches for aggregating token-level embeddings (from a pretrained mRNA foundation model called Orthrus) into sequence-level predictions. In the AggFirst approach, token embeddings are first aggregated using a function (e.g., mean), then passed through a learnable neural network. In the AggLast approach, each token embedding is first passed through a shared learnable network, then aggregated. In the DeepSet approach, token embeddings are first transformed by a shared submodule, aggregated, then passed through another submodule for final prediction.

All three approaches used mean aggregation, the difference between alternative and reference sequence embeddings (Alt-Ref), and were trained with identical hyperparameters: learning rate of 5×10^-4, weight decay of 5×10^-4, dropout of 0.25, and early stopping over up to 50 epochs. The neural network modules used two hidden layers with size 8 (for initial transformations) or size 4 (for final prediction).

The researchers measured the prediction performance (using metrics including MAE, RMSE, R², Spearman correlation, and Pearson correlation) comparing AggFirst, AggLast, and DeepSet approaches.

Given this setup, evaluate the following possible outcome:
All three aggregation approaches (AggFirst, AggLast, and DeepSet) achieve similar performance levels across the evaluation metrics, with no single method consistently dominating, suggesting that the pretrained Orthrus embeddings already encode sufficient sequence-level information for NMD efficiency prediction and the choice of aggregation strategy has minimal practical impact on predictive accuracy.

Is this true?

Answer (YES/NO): NO